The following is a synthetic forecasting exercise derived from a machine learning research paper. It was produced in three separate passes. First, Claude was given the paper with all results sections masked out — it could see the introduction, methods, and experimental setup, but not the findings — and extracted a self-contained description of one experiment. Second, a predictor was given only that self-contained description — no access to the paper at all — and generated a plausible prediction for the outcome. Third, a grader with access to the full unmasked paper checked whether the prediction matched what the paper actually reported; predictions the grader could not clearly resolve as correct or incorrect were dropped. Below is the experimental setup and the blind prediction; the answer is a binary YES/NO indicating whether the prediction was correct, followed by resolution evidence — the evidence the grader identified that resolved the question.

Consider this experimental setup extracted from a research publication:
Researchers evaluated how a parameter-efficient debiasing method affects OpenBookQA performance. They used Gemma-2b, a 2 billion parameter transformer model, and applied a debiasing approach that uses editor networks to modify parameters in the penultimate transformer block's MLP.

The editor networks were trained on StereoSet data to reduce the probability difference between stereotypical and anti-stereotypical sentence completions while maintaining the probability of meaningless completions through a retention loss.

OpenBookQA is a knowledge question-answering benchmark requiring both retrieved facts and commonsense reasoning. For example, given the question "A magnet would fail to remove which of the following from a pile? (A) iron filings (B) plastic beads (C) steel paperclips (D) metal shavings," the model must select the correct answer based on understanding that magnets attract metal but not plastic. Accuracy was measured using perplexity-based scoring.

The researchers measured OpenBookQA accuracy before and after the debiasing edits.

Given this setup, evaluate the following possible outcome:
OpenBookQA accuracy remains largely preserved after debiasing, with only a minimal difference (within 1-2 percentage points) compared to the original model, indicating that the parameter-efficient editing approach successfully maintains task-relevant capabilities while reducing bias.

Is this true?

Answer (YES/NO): YES